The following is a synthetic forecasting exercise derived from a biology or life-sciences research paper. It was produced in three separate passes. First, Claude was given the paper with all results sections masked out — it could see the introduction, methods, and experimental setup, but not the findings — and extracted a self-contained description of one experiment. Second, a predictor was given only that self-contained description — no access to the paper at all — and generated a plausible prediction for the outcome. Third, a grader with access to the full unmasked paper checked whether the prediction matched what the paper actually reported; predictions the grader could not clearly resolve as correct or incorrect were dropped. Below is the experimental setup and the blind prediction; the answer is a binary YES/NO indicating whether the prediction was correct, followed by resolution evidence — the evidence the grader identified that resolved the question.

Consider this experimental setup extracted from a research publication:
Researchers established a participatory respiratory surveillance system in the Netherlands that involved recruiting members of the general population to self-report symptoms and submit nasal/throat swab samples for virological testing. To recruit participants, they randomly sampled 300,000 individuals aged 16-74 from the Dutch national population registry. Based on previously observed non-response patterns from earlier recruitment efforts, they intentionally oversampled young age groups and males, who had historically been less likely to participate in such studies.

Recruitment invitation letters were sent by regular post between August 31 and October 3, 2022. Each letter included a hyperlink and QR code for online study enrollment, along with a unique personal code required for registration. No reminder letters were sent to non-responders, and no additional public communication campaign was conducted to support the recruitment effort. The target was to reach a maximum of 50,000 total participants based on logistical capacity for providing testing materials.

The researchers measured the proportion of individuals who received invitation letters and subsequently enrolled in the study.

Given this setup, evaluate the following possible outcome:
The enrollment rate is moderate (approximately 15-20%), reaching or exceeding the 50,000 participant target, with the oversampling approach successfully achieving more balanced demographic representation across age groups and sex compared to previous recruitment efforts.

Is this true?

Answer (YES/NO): NO